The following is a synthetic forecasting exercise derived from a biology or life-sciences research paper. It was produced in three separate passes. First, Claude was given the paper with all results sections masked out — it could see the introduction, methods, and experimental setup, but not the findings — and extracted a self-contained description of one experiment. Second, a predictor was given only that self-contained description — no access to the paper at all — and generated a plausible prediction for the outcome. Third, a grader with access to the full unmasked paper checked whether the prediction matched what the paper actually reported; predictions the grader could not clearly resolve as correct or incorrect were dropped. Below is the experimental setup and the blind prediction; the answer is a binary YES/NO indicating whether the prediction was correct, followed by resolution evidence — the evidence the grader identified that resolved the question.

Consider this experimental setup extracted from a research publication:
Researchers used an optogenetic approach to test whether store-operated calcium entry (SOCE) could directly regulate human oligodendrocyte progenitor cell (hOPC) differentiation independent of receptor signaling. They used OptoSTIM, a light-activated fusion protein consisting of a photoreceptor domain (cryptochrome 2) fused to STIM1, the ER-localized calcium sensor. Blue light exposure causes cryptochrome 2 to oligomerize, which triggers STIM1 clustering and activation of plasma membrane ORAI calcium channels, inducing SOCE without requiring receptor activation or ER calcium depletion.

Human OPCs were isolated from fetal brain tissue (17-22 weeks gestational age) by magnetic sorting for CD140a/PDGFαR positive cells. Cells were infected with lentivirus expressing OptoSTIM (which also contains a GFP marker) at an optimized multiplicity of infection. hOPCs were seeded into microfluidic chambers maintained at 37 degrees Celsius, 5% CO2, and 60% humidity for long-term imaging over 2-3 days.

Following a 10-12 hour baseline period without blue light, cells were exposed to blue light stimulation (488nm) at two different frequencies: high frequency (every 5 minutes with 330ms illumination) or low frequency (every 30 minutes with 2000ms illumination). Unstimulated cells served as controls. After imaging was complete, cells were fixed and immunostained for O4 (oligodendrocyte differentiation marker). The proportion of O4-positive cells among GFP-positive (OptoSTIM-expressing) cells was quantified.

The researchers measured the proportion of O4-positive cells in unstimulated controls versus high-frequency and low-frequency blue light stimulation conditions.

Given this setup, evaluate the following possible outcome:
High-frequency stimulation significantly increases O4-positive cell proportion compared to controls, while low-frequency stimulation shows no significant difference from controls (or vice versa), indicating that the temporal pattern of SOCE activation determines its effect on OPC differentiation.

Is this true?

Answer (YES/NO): NO